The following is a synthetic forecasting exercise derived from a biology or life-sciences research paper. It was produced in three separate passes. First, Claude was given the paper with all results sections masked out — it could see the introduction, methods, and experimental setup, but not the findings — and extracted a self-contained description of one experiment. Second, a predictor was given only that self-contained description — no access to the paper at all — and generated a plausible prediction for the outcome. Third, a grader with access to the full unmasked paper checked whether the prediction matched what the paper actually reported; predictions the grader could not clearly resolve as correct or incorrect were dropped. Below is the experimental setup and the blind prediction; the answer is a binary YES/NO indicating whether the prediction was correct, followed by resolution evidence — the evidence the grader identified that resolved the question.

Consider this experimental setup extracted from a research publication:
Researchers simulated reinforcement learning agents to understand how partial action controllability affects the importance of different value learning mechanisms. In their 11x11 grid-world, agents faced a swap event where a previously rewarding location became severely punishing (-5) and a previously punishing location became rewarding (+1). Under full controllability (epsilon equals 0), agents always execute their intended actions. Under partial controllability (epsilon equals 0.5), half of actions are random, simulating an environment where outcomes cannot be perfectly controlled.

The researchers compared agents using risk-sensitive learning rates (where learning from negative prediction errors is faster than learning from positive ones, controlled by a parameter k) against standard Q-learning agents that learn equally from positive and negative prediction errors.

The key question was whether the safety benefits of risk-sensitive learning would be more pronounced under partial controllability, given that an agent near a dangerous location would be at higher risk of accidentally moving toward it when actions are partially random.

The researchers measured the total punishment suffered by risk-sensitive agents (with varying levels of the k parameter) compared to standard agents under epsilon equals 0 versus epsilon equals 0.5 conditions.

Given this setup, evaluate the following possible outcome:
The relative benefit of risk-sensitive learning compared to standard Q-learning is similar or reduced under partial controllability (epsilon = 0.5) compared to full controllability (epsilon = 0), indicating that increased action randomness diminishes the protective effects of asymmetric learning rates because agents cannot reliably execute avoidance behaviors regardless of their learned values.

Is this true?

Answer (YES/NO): NO